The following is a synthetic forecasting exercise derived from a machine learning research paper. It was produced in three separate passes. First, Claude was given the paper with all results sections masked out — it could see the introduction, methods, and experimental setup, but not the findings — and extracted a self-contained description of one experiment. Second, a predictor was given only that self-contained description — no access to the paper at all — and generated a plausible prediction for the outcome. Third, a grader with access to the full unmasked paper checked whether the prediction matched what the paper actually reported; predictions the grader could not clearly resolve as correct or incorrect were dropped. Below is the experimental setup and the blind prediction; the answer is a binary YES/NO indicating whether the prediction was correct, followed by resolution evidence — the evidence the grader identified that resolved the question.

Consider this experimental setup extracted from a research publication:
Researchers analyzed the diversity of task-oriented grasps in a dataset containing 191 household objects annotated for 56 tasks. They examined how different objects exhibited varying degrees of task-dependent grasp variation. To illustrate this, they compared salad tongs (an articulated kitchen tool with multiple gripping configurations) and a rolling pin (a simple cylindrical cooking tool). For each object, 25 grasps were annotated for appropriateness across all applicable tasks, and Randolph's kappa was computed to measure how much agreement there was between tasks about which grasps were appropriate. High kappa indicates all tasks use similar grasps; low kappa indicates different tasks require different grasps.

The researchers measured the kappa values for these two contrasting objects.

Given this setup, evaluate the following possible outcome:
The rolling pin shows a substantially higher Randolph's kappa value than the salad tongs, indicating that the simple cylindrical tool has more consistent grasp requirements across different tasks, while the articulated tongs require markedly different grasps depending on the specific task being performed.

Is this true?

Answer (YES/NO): YES